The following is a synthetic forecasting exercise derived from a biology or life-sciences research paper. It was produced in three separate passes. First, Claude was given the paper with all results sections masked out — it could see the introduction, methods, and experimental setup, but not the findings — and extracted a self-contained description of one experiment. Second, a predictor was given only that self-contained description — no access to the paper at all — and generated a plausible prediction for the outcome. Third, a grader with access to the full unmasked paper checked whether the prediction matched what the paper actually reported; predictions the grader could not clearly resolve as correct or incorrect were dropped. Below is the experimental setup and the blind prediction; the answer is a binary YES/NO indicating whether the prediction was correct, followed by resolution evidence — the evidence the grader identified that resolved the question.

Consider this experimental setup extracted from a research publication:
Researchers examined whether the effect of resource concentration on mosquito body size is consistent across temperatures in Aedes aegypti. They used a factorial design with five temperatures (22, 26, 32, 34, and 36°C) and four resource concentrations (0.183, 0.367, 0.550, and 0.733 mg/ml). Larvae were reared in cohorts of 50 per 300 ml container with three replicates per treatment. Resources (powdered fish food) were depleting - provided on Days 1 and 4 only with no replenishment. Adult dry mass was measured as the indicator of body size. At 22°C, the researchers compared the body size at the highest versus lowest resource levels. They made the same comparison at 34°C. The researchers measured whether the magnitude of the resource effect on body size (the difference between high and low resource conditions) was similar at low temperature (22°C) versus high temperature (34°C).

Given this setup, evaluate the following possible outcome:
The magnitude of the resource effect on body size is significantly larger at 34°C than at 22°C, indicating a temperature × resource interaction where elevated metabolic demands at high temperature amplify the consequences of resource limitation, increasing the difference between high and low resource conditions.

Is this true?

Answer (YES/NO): NO